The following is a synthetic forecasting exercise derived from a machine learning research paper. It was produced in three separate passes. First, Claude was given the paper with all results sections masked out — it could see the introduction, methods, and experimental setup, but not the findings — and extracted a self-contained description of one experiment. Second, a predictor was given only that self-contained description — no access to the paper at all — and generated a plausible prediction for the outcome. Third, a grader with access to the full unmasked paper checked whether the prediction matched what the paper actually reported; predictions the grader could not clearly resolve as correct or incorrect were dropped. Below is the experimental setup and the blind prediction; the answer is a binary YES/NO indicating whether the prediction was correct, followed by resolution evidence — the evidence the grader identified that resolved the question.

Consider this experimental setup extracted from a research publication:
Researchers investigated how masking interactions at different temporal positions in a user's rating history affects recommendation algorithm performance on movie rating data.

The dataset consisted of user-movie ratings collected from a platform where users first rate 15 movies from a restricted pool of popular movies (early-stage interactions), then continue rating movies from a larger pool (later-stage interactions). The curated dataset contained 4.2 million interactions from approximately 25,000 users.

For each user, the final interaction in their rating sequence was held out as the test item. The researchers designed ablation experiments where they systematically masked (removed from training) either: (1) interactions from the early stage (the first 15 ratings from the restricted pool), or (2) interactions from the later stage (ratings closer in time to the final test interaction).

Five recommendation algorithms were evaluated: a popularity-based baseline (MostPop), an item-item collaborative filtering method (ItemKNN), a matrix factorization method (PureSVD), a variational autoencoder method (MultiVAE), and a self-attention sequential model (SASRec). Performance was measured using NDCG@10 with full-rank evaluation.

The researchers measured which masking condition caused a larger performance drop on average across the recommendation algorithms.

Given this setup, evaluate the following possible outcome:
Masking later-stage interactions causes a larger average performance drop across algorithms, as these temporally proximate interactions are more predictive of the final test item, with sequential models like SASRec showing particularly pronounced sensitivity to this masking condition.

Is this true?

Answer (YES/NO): YES